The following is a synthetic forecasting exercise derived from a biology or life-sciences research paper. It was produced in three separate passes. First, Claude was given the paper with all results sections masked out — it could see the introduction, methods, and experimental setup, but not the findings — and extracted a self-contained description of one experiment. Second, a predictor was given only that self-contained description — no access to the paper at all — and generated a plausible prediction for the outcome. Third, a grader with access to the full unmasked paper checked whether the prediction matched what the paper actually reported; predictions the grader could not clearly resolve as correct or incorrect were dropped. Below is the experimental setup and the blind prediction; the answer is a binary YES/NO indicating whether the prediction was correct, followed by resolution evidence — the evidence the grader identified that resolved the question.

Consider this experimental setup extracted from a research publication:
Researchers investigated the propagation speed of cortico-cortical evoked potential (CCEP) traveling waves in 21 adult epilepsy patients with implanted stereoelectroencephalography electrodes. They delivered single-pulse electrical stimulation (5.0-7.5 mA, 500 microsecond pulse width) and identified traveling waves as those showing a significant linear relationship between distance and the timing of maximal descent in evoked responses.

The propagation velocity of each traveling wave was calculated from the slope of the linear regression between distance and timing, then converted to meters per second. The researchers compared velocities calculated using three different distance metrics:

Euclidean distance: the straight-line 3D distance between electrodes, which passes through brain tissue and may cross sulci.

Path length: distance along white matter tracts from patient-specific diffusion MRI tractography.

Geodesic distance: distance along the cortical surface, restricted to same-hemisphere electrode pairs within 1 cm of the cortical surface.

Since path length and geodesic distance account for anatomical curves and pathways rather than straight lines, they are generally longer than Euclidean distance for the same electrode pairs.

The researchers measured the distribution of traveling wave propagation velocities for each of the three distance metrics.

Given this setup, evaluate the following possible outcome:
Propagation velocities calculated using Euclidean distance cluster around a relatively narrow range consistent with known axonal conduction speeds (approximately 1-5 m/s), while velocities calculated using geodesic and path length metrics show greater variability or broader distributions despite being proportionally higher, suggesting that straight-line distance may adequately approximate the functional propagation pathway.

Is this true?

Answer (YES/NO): NO